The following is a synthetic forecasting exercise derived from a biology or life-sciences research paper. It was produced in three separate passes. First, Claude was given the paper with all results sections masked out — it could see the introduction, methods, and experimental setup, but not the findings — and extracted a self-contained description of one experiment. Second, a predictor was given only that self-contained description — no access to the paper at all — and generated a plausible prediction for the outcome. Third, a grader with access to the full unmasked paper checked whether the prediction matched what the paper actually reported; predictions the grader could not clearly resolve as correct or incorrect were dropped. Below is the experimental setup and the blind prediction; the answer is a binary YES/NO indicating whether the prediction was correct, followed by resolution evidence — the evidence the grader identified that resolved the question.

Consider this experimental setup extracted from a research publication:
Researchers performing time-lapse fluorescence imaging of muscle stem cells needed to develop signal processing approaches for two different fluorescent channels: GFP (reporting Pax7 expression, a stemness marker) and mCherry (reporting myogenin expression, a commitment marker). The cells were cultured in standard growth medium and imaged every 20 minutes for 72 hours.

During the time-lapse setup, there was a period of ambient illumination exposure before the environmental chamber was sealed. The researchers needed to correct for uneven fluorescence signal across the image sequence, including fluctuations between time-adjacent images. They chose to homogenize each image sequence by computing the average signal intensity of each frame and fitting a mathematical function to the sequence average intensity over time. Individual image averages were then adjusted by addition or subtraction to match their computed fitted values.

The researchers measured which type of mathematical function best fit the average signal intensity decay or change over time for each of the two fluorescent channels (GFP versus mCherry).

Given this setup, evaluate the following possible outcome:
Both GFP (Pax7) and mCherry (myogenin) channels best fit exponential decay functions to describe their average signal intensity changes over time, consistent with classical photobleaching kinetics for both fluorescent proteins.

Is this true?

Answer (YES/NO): NO